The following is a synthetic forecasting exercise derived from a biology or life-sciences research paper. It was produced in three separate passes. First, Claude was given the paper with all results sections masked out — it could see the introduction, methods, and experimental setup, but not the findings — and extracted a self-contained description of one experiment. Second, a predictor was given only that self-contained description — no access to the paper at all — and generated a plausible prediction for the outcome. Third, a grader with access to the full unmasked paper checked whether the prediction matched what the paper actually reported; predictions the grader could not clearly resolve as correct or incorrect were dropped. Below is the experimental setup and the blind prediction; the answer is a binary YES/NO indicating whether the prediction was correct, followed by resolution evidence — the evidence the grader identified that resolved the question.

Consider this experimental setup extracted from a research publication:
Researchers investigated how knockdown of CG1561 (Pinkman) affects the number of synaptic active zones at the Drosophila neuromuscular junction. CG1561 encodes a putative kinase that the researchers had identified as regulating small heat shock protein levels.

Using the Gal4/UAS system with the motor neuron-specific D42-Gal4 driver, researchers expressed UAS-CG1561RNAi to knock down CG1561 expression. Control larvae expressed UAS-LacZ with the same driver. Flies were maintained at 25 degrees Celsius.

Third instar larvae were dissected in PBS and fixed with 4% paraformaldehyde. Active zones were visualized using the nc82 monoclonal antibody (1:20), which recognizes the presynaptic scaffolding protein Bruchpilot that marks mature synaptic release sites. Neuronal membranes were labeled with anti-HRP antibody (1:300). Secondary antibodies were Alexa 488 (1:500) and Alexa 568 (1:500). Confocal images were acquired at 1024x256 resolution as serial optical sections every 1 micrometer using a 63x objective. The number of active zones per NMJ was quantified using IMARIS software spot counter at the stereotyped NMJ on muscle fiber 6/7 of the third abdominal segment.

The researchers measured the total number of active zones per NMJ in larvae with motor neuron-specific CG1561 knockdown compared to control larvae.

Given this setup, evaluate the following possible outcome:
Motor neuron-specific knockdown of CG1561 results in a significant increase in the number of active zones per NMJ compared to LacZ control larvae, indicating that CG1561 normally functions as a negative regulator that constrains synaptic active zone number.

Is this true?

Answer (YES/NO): YES